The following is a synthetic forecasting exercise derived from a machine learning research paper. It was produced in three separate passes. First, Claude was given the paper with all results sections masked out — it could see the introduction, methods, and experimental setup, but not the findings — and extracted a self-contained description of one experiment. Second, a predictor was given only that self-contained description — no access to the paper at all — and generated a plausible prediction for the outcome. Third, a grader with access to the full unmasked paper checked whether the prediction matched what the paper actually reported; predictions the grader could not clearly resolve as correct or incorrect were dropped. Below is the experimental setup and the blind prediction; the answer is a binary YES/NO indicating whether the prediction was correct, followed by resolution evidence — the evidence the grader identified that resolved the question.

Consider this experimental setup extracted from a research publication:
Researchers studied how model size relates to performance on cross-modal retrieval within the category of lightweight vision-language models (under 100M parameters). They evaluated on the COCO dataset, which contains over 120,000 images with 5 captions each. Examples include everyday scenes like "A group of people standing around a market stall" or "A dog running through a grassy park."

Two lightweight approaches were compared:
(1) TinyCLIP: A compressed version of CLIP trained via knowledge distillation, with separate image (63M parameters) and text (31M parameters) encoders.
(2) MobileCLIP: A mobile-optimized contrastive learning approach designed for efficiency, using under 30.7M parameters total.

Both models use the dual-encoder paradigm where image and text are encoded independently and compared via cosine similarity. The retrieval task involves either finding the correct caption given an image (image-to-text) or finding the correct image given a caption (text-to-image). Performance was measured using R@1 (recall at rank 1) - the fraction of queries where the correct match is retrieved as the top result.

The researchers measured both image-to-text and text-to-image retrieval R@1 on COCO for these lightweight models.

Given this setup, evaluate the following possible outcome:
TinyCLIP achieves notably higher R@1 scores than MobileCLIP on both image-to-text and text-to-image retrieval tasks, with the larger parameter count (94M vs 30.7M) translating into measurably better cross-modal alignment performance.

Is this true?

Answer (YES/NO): NO